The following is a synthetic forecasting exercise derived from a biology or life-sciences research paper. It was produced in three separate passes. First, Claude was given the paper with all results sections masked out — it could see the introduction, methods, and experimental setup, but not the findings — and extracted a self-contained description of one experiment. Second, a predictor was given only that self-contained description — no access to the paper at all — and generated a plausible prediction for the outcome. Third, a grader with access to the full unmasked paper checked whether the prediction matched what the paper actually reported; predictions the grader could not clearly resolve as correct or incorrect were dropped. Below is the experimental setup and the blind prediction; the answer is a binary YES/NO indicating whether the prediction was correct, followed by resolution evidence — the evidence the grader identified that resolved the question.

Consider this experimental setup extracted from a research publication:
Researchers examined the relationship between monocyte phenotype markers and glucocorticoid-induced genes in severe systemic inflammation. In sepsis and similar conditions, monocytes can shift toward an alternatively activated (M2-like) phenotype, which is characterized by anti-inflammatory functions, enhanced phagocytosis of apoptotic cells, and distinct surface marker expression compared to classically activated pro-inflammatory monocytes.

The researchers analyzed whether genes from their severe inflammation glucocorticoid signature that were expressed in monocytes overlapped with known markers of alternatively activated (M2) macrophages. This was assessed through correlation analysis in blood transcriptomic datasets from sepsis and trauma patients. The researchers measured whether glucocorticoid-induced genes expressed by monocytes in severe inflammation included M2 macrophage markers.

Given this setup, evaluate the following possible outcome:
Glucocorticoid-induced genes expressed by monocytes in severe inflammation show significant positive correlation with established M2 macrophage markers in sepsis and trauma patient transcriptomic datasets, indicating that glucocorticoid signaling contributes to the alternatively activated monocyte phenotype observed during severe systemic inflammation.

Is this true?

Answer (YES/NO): YES